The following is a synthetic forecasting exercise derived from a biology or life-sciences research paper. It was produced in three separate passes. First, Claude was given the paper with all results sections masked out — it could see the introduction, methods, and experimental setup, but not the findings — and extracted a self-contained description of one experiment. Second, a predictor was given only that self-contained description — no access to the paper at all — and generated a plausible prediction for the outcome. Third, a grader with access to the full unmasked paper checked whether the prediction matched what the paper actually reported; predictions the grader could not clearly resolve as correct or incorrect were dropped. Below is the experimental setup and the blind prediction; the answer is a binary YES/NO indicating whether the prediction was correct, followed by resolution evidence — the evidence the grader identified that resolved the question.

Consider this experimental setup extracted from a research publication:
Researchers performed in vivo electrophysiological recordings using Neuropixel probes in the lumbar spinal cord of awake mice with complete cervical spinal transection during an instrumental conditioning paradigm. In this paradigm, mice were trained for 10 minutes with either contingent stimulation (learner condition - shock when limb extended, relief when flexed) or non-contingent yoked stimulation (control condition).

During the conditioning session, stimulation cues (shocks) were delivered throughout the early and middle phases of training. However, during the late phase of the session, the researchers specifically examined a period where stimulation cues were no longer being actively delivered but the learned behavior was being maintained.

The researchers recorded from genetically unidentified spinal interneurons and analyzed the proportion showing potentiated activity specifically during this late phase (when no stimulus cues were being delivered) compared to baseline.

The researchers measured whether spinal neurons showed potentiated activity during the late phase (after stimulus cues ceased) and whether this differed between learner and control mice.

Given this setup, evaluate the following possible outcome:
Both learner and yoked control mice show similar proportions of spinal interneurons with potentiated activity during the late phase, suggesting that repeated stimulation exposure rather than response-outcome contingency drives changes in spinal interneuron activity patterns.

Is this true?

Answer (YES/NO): NO